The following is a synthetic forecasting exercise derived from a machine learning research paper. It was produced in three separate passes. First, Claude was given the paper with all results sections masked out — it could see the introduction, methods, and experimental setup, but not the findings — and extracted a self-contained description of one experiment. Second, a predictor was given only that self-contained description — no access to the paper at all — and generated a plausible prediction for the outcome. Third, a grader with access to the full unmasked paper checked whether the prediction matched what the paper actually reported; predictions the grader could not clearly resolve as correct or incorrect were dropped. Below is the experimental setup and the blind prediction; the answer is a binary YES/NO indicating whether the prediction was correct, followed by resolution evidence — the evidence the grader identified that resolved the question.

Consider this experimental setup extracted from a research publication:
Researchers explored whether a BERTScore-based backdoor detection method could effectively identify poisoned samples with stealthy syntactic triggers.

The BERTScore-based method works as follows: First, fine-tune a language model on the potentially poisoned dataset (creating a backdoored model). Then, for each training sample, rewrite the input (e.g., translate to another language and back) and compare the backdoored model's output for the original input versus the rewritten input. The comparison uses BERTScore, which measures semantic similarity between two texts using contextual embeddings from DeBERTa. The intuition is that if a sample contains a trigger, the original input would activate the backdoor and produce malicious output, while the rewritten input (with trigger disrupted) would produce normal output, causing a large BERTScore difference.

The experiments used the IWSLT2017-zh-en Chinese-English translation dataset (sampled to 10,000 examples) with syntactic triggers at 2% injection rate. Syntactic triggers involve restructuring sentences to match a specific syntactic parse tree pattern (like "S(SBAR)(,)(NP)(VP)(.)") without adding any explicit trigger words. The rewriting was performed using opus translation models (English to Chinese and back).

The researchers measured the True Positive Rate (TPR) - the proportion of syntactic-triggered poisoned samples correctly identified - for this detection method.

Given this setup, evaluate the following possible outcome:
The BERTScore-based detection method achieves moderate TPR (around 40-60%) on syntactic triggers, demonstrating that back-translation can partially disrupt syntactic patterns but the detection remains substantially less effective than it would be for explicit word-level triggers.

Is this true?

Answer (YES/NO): NO